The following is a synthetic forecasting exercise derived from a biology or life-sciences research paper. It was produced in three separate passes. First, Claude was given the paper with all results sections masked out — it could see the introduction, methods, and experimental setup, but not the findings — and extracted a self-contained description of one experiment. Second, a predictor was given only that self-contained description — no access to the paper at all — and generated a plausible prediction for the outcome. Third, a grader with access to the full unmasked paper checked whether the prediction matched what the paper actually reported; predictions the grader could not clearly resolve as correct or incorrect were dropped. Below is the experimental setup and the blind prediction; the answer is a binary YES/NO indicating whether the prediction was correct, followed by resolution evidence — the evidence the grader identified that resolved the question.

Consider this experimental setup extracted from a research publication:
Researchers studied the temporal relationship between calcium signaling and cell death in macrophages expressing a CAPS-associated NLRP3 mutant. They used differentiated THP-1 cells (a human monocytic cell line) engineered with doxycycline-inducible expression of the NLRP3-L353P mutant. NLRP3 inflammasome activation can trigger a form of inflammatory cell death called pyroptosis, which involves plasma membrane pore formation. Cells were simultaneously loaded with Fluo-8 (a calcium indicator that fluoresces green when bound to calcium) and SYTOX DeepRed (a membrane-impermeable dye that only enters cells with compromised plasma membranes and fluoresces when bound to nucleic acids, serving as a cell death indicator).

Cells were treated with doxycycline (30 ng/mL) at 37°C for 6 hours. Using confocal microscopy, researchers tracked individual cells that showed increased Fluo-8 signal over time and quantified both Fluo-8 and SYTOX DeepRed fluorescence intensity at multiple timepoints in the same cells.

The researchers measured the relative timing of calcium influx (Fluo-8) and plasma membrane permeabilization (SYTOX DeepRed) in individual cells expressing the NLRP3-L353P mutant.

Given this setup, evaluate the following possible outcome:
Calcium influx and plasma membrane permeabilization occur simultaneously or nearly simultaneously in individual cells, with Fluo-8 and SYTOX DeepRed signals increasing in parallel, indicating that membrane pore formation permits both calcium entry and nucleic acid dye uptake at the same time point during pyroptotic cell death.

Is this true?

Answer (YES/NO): NO